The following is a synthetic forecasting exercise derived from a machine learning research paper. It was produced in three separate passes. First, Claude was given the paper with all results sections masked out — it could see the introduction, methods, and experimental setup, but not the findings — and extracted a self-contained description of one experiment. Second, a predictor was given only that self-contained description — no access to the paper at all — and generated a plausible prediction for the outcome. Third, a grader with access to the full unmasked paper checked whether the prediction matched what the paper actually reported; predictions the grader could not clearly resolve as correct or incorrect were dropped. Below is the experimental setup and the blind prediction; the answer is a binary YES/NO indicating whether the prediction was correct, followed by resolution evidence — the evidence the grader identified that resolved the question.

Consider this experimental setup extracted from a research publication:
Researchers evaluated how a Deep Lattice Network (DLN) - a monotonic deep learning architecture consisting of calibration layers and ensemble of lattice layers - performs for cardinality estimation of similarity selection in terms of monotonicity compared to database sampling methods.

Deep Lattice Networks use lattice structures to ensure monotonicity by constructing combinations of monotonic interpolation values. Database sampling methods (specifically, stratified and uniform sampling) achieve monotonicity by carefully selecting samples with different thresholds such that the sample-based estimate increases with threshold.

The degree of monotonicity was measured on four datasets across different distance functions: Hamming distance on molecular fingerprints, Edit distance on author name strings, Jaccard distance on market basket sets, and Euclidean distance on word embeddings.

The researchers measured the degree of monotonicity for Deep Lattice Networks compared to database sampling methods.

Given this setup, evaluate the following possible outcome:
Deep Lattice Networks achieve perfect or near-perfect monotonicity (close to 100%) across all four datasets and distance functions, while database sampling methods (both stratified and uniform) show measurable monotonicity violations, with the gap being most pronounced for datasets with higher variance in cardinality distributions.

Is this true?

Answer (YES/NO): NO